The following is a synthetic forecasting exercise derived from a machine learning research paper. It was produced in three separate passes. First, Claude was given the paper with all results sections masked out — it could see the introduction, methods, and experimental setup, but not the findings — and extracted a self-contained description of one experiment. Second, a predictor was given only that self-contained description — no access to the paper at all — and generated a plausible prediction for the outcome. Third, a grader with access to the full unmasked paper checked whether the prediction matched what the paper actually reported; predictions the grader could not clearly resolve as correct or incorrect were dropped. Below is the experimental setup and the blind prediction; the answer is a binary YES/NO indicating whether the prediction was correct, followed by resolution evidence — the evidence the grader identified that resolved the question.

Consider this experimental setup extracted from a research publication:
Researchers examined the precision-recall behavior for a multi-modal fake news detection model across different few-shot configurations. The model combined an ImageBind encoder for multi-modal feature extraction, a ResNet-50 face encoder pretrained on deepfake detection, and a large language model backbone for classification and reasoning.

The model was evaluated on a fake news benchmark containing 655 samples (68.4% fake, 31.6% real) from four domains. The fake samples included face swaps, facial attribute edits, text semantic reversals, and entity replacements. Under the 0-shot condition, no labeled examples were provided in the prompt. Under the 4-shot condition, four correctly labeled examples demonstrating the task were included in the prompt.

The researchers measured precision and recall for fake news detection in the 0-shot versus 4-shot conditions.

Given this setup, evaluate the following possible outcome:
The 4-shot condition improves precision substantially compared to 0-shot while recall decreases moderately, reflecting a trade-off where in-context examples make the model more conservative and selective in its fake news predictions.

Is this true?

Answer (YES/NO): NO